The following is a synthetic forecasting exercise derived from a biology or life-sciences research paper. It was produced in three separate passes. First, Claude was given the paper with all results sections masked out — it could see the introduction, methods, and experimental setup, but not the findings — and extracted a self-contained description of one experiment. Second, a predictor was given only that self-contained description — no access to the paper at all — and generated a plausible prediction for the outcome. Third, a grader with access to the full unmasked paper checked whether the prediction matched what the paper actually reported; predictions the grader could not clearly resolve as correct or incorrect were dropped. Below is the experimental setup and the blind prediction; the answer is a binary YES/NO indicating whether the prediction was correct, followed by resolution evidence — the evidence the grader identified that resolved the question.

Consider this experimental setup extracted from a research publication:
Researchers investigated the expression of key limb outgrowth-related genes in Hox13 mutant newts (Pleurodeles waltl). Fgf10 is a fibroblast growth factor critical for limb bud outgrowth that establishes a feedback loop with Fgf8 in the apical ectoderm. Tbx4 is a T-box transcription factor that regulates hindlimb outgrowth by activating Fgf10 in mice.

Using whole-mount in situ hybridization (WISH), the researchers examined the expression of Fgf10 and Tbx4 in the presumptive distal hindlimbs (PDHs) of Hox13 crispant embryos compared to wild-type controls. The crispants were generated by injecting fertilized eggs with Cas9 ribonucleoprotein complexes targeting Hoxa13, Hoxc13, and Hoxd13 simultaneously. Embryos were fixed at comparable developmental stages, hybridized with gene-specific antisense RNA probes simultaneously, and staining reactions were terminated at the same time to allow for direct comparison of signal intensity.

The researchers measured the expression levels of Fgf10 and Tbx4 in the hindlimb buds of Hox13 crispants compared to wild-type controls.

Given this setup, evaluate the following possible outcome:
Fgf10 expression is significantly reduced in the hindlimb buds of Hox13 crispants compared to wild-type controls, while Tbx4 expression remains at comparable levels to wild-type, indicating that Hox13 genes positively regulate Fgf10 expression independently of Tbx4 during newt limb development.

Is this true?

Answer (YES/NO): NO